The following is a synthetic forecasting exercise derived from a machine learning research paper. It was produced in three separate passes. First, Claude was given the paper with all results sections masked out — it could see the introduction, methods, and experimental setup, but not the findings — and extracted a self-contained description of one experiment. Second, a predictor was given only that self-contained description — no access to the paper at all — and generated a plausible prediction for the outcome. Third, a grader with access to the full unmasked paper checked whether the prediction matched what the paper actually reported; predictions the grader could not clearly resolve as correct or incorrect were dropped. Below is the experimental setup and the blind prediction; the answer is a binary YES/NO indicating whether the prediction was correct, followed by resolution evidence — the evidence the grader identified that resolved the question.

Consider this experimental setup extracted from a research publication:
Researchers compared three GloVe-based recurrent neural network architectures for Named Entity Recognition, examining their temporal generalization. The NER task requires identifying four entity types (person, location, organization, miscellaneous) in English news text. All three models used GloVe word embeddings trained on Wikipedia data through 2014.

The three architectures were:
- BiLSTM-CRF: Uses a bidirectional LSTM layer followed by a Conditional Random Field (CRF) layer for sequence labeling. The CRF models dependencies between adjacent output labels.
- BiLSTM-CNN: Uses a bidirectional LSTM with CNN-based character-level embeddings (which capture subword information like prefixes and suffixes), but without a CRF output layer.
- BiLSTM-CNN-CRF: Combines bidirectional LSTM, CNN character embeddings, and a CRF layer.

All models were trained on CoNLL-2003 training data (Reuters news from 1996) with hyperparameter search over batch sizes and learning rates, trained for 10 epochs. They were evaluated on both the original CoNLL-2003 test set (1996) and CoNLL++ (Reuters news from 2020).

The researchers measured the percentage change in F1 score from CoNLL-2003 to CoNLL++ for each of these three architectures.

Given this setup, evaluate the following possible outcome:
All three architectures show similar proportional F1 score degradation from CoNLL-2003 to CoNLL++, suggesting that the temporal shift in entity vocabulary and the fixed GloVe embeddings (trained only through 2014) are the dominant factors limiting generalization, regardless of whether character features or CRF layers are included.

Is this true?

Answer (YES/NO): NO